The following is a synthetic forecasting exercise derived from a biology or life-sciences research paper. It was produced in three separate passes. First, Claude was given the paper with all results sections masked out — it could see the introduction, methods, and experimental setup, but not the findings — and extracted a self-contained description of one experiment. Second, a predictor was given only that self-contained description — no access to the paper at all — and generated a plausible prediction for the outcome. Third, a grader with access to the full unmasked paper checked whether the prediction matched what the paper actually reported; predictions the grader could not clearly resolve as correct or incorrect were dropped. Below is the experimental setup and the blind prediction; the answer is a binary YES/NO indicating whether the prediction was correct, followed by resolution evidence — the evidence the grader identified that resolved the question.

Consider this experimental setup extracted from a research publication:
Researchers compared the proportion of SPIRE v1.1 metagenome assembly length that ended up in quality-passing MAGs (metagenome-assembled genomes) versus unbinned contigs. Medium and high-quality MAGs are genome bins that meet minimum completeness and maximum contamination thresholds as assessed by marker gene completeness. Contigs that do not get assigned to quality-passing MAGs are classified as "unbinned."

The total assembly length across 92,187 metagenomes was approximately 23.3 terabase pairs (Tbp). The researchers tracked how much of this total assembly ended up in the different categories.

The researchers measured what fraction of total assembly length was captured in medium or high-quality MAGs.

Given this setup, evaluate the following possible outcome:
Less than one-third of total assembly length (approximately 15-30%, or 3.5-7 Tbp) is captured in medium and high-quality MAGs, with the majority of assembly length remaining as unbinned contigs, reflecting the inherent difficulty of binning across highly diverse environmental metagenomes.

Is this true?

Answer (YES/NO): NO